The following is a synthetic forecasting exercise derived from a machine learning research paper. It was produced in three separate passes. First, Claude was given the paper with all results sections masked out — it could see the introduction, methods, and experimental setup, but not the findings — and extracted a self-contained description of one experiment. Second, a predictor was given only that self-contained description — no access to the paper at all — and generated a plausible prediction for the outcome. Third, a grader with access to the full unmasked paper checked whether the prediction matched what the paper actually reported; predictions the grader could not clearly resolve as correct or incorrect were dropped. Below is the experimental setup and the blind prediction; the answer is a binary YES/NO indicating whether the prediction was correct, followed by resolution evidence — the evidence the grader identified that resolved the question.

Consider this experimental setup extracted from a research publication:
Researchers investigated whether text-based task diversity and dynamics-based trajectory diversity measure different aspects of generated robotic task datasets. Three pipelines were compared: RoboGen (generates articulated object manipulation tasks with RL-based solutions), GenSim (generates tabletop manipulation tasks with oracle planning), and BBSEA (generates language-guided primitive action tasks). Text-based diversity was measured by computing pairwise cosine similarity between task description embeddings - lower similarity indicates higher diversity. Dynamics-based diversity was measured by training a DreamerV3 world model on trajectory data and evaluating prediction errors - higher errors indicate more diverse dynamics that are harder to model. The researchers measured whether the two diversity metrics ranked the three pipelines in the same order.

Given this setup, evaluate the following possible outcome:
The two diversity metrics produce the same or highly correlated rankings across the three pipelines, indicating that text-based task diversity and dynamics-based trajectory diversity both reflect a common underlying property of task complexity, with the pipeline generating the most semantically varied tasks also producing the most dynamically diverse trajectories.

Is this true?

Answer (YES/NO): NO